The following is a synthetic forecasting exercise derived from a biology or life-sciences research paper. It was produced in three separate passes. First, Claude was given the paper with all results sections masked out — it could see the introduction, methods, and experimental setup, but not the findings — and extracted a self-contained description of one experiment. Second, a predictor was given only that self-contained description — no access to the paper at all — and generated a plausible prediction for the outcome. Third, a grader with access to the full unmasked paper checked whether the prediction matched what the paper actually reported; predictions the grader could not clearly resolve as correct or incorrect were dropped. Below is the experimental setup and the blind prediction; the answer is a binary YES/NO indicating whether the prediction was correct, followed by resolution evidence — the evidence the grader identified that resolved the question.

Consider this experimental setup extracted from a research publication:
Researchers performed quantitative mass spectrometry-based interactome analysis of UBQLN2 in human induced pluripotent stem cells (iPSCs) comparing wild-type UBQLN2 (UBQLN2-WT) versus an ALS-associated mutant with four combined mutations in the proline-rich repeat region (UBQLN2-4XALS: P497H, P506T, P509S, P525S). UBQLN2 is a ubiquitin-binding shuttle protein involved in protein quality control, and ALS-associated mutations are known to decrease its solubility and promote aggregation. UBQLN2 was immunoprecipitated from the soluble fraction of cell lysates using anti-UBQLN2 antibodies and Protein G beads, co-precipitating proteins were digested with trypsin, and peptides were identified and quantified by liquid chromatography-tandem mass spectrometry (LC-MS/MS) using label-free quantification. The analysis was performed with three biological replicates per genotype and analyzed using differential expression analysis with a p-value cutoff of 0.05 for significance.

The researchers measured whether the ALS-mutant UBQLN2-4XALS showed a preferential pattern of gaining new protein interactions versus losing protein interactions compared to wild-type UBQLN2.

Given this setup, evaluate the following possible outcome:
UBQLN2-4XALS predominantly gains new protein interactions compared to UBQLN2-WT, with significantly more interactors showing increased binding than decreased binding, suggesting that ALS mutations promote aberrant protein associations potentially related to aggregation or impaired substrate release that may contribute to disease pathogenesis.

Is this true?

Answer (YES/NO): YES